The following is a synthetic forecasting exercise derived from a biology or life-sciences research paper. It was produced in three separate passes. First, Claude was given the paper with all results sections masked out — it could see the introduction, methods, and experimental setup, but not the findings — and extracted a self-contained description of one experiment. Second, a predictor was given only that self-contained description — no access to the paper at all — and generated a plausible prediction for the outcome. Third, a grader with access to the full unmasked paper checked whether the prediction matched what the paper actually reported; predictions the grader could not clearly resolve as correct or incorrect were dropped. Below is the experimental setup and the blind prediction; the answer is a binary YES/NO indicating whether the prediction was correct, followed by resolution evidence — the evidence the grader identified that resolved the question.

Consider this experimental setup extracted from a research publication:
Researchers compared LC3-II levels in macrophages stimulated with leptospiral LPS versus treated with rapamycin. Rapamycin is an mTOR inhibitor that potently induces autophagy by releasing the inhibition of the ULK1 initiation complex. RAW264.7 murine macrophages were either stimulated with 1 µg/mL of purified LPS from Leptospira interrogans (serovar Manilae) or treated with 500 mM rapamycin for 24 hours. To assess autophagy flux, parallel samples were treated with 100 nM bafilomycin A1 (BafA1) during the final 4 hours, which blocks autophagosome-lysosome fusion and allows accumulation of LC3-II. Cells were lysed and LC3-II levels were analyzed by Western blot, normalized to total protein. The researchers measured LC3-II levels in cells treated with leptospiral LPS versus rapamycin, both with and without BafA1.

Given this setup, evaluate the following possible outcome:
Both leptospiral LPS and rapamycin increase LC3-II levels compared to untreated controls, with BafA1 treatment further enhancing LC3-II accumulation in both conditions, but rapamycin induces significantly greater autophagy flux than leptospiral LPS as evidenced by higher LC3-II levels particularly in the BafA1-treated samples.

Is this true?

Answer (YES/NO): NO